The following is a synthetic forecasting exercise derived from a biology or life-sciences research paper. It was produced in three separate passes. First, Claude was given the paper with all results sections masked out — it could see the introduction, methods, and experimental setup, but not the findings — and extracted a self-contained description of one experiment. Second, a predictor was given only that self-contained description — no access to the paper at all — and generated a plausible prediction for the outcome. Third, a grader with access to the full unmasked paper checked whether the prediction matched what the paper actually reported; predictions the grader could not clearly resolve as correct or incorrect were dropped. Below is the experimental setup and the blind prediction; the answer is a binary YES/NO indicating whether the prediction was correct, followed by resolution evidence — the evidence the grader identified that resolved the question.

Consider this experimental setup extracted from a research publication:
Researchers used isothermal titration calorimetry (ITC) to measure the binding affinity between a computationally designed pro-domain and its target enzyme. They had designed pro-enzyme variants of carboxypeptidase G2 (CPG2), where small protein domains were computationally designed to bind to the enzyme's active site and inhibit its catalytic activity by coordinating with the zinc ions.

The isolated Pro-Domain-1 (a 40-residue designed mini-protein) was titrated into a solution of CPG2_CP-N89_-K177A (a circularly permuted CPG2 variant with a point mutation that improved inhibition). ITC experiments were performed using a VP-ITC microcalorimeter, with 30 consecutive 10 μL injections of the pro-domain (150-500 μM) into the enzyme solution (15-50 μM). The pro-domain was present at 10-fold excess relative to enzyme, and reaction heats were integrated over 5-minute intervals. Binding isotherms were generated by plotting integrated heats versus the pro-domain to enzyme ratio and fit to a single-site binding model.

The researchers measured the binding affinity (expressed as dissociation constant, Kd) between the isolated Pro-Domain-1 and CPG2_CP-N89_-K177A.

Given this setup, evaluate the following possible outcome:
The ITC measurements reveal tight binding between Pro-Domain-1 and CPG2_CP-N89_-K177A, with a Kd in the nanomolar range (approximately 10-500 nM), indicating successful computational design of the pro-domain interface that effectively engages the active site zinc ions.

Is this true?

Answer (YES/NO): NO